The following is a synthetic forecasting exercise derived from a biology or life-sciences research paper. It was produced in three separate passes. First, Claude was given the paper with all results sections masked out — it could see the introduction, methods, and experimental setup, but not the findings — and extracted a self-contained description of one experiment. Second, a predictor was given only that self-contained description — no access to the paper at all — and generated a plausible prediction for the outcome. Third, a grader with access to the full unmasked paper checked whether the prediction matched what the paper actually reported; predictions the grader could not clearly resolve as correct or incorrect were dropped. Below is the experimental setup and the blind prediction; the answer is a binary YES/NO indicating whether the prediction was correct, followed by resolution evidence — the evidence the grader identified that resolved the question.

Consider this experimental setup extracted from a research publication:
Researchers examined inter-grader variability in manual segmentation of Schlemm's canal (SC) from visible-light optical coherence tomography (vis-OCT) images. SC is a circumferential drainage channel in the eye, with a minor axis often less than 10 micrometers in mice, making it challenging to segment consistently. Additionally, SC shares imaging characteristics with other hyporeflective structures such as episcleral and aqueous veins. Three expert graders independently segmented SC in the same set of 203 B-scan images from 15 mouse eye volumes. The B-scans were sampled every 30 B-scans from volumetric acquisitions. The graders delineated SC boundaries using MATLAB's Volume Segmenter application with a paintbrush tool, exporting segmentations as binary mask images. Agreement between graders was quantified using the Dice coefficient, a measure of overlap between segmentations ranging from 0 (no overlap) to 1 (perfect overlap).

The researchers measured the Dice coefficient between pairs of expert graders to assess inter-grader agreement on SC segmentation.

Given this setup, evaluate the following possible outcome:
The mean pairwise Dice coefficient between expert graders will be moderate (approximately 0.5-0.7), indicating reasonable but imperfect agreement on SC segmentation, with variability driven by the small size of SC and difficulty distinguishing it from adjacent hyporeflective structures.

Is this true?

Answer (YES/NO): NO